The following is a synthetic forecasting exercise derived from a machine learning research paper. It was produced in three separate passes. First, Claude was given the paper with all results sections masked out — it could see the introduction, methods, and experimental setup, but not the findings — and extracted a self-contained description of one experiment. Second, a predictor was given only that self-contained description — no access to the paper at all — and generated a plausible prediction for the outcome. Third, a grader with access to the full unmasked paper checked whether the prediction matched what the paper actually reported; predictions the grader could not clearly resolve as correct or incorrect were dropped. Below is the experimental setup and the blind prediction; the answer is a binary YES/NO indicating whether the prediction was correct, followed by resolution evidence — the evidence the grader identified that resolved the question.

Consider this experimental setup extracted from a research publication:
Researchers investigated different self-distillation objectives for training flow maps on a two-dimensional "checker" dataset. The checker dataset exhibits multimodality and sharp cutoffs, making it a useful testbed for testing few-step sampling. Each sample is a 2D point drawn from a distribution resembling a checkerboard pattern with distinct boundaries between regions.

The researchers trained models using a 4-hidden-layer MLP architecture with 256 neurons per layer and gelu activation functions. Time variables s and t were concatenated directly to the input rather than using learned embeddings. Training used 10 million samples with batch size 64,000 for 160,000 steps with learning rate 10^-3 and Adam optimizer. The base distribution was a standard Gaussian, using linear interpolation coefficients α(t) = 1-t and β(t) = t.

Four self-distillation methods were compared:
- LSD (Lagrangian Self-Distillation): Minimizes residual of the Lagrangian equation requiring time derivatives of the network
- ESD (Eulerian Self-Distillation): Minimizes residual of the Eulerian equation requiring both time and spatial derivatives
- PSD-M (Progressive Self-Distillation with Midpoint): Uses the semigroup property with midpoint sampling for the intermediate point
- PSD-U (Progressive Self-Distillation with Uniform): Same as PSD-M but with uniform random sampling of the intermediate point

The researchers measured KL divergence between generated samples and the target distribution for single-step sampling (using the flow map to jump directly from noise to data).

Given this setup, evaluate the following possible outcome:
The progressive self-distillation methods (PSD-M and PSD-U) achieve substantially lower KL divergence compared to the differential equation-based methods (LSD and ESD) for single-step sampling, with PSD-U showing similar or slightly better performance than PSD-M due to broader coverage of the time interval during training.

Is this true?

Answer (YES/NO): NO